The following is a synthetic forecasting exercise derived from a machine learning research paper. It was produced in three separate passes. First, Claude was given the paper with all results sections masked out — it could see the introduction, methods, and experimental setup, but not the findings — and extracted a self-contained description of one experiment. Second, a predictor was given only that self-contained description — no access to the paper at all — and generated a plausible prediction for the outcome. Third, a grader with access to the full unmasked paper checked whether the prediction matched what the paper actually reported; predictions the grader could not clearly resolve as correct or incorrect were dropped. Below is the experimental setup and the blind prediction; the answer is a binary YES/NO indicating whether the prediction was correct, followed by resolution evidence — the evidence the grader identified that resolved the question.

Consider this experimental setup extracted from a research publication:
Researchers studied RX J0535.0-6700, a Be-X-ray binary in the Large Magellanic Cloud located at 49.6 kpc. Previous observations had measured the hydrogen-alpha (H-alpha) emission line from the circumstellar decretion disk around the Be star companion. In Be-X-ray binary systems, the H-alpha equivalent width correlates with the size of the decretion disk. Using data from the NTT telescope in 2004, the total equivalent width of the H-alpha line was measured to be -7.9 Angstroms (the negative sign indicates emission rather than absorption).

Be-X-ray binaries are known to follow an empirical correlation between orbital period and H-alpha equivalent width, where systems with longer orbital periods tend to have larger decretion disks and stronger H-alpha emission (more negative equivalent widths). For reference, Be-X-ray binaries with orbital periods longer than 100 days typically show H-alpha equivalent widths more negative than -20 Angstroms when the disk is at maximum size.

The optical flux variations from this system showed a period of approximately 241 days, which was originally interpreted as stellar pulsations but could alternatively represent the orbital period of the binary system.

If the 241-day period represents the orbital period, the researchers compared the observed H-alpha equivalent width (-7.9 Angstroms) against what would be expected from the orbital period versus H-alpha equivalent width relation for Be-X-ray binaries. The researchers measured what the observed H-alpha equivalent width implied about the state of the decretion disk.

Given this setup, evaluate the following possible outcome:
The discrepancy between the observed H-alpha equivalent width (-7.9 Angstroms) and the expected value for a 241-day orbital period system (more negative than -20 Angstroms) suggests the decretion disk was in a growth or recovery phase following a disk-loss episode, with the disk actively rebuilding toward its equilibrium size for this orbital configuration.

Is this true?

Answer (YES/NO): NO